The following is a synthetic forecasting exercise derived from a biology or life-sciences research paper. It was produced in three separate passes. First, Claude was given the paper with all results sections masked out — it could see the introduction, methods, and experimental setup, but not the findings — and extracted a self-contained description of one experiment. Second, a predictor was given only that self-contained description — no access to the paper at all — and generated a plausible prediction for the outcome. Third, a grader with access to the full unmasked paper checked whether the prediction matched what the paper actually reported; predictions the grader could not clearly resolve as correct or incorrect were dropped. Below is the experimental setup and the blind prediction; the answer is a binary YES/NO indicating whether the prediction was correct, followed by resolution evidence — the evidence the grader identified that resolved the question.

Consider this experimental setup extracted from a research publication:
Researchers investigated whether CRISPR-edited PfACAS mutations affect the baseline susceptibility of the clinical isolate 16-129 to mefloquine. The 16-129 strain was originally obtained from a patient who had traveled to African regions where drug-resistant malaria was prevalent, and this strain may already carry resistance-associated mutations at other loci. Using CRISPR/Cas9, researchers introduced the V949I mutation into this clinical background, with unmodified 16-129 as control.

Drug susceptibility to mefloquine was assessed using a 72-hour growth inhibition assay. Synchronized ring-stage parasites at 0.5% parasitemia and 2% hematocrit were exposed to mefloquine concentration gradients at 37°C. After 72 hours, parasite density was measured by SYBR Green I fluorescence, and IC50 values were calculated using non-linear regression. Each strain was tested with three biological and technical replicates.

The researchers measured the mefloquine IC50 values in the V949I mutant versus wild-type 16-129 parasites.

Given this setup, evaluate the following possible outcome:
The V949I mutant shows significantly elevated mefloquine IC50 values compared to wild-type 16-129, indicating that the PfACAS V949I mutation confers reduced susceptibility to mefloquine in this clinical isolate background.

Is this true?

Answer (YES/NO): NO